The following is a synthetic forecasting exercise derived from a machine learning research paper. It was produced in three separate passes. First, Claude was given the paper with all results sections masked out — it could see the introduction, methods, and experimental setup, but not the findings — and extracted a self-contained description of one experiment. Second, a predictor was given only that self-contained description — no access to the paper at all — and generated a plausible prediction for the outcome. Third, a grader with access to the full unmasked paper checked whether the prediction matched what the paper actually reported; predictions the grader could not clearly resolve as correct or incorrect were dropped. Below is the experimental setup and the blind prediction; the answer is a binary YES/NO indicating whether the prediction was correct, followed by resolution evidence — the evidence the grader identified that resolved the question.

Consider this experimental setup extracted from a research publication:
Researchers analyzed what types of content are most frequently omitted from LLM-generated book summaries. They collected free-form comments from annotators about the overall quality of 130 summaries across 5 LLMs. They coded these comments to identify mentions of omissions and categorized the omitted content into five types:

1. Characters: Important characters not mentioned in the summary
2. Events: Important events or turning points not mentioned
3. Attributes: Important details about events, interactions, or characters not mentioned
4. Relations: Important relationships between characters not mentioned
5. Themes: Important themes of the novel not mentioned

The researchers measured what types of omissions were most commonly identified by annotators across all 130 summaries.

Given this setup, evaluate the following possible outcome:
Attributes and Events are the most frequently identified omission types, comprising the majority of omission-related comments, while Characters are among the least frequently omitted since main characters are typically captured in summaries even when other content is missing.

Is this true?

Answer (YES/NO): YES